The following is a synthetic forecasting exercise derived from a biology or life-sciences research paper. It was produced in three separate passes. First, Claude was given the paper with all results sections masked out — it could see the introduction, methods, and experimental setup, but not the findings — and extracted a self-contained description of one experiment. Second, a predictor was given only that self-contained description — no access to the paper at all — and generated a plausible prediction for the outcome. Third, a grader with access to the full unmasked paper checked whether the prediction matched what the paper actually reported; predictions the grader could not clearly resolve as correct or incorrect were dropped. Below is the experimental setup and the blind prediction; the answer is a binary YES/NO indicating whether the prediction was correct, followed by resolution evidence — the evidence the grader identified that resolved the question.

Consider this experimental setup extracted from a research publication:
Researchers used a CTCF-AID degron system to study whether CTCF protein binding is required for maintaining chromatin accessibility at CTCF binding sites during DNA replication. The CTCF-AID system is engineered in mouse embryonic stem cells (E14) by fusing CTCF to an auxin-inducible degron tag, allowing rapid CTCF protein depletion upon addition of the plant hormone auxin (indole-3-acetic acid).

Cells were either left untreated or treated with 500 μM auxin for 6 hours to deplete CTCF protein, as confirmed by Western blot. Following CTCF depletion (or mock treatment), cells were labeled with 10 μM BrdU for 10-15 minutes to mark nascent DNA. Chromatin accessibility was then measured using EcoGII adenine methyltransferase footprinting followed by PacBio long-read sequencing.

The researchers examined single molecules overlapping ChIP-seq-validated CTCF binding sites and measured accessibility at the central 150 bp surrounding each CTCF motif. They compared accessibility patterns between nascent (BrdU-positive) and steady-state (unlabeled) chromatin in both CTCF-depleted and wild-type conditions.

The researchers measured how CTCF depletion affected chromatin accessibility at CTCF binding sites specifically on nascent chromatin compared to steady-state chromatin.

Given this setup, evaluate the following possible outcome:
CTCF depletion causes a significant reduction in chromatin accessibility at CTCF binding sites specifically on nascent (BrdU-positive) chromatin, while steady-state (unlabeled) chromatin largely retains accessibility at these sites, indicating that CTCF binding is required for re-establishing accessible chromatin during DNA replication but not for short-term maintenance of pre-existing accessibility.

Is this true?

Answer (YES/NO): NO